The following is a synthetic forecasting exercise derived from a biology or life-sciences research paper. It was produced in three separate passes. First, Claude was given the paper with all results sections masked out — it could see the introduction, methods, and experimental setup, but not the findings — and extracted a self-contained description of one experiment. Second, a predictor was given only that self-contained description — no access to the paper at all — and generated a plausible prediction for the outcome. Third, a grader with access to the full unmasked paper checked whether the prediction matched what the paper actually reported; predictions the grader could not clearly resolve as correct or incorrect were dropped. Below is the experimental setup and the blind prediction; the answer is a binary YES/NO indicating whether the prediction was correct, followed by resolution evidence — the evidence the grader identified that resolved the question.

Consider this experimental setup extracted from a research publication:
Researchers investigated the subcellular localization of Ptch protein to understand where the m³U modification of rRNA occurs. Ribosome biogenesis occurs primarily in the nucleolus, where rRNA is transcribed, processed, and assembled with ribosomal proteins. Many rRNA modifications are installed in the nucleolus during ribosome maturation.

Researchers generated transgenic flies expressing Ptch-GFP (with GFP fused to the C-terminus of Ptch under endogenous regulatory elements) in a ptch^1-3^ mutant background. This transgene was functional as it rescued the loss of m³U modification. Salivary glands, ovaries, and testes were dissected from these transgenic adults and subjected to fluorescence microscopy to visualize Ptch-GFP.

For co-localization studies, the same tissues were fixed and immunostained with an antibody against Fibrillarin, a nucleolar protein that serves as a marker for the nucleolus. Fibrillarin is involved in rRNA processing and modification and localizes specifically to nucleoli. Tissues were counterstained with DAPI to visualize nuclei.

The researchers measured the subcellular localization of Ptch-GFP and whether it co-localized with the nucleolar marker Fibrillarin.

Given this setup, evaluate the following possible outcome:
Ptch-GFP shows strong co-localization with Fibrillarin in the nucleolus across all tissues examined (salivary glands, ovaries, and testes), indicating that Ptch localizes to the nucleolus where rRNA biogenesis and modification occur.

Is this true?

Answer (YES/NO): YES